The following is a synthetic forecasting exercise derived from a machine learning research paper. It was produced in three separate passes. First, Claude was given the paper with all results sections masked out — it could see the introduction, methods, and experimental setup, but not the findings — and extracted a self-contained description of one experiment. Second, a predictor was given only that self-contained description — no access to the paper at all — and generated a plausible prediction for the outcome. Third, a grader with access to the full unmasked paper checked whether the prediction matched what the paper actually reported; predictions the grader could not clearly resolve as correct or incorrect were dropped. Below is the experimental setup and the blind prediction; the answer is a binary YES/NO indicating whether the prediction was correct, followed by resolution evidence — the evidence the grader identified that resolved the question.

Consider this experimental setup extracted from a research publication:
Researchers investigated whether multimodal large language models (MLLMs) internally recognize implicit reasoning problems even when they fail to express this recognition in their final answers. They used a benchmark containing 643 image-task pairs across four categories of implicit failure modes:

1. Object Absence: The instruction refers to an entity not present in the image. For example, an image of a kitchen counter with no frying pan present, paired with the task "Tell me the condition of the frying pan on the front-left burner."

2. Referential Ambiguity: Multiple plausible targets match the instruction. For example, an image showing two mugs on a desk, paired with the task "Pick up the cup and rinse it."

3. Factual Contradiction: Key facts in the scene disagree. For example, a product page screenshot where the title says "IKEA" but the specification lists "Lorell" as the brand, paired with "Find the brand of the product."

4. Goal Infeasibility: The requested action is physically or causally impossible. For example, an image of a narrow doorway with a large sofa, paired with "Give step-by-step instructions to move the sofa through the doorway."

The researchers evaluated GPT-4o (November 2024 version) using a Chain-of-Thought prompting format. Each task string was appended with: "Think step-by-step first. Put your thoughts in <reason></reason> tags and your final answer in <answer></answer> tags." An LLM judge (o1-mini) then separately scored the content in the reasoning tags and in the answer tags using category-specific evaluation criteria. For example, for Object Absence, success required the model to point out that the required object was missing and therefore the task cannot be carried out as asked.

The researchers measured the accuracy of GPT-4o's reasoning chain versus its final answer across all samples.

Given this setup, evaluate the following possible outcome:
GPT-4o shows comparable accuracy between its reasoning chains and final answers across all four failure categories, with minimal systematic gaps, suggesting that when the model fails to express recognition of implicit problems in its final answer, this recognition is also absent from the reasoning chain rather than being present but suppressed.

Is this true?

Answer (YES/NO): NO